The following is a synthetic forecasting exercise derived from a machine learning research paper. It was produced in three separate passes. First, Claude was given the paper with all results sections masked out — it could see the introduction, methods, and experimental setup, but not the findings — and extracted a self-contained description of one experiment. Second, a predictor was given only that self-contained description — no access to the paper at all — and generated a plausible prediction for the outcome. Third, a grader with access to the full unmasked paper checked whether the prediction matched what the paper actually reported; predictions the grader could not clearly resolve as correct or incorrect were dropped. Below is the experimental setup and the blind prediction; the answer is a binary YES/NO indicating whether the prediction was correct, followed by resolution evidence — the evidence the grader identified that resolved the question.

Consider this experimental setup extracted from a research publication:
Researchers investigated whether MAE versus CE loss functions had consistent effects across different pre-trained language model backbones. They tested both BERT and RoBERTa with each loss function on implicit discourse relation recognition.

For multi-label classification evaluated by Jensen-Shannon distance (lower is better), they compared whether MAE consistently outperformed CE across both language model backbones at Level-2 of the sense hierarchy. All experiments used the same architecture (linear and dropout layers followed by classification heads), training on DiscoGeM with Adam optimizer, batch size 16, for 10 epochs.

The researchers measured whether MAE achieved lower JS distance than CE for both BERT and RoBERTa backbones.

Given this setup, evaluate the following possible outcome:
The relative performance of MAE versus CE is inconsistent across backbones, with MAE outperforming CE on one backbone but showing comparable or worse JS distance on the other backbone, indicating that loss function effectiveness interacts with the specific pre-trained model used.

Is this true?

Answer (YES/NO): NO